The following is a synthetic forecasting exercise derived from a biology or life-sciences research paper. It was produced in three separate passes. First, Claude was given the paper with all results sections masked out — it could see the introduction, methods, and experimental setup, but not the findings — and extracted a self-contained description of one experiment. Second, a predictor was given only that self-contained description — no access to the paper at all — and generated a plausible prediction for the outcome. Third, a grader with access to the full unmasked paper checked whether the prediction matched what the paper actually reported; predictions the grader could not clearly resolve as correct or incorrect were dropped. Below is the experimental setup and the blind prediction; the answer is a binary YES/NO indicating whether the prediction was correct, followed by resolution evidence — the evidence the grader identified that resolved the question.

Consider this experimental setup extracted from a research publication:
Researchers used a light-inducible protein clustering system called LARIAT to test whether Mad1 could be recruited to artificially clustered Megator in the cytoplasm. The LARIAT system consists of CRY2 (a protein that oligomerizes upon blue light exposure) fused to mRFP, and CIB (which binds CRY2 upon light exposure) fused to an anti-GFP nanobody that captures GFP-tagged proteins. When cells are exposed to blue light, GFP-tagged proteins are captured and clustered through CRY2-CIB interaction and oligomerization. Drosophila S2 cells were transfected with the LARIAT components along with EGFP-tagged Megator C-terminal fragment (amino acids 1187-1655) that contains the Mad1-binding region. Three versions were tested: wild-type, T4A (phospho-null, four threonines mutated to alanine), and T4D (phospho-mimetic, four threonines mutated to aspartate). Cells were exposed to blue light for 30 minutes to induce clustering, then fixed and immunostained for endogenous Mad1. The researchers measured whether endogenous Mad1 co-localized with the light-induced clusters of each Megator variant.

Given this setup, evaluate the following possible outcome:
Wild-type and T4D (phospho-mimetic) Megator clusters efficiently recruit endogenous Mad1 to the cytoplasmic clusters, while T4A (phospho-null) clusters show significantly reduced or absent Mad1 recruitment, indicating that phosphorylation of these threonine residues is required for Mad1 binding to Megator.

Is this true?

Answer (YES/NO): NO